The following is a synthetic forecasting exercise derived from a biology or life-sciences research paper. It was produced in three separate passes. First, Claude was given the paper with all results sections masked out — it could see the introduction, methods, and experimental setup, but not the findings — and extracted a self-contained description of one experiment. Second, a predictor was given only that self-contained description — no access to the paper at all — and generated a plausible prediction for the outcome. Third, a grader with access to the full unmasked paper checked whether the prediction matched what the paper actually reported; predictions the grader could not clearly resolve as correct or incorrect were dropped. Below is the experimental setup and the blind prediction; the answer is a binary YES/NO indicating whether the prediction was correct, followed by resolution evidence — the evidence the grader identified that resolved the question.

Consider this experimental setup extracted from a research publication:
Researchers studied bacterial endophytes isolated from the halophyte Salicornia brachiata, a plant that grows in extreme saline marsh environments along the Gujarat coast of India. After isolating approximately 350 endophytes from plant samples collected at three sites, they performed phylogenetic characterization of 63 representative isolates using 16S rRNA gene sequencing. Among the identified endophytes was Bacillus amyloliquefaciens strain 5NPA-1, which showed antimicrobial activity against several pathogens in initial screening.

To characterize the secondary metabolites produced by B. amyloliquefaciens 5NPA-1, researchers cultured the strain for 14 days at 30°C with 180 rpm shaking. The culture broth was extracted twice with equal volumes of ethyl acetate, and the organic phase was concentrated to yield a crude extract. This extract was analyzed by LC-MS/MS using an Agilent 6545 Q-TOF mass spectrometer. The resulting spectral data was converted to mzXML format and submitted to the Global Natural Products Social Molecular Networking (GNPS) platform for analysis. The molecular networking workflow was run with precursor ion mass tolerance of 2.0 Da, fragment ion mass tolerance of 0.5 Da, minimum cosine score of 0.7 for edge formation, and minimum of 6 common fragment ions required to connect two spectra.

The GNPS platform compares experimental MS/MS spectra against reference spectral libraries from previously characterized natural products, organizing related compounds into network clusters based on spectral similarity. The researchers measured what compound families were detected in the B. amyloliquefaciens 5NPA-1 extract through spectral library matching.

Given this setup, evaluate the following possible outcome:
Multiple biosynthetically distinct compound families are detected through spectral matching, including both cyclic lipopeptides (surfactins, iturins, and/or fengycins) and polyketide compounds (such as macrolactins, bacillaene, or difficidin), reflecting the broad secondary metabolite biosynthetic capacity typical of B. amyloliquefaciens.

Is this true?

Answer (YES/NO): NO